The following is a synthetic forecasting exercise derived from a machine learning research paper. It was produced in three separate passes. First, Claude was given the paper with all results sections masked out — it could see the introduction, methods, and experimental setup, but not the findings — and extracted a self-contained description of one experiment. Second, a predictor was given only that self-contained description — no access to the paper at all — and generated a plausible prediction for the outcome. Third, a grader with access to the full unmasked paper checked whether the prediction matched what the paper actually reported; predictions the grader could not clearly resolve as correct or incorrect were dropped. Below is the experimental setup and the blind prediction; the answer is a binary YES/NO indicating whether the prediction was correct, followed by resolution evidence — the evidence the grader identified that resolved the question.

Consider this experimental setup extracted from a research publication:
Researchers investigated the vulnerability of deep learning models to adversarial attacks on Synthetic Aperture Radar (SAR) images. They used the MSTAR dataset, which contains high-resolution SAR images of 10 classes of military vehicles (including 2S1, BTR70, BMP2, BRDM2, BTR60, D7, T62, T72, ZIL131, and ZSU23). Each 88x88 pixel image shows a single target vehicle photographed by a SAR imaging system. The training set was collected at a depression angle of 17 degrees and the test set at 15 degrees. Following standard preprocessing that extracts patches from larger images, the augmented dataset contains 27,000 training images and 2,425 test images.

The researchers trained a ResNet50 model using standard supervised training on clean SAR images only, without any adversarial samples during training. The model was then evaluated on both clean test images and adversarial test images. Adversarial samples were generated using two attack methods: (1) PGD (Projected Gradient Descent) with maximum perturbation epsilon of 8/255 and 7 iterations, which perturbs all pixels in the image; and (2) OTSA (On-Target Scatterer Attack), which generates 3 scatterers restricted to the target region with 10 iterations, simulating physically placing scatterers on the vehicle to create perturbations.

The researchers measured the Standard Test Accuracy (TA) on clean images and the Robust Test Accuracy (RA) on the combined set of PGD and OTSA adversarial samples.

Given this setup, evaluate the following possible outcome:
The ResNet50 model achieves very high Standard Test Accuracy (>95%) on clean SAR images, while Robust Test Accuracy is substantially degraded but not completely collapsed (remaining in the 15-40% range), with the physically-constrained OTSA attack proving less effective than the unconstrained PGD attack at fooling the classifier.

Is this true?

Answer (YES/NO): NO